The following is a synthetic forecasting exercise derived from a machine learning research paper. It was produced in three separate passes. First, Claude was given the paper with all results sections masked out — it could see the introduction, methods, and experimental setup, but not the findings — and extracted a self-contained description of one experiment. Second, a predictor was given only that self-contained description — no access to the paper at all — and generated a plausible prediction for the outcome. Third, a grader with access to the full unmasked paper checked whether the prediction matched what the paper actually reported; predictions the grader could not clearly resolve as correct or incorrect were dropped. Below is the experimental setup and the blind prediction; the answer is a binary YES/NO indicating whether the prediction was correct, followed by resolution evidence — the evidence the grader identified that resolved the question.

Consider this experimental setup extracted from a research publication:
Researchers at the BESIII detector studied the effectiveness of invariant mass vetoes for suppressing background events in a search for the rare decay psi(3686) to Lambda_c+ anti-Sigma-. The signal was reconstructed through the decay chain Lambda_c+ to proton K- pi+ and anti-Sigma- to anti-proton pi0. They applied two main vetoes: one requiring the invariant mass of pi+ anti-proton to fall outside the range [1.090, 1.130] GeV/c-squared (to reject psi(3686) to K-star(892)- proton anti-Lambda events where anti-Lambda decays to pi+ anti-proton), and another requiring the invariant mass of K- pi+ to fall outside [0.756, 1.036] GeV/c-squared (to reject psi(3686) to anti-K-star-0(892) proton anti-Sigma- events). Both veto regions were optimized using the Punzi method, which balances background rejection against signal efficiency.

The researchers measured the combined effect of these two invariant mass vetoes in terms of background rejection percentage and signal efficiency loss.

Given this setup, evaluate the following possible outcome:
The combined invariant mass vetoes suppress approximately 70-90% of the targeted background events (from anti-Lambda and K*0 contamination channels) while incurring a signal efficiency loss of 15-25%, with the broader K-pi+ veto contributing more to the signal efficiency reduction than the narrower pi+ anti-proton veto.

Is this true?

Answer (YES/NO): NO